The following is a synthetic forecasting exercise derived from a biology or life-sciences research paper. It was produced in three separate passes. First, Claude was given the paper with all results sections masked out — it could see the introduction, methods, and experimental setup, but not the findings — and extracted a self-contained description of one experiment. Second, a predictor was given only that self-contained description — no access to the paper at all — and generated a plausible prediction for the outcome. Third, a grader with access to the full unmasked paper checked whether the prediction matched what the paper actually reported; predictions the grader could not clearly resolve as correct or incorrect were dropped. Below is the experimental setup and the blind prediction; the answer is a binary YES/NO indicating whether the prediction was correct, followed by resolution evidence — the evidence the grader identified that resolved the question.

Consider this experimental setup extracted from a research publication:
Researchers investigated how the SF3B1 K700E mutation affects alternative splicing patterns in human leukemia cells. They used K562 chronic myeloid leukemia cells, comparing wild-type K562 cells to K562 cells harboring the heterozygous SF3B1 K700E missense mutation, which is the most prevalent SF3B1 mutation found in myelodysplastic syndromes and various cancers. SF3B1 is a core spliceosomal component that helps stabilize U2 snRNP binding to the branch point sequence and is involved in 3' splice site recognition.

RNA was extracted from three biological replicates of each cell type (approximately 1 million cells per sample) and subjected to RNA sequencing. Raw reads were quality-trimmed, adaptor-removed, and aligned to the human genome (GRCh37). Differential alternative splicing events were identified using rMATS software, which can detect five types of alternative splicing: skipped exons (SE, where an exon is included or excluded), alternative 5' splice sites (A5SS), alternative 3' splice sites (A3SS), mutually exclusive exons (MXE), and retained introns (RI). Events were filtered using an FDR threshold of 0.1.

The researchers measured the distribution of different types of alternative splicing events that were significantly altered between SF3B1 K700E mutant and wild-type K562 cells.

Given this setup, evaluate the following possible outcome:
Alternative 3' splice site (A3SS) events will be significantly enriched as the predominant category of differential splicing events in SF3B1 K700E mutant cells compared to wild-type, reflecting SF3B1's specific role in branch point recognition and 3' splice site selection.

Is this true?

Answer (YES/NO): NO